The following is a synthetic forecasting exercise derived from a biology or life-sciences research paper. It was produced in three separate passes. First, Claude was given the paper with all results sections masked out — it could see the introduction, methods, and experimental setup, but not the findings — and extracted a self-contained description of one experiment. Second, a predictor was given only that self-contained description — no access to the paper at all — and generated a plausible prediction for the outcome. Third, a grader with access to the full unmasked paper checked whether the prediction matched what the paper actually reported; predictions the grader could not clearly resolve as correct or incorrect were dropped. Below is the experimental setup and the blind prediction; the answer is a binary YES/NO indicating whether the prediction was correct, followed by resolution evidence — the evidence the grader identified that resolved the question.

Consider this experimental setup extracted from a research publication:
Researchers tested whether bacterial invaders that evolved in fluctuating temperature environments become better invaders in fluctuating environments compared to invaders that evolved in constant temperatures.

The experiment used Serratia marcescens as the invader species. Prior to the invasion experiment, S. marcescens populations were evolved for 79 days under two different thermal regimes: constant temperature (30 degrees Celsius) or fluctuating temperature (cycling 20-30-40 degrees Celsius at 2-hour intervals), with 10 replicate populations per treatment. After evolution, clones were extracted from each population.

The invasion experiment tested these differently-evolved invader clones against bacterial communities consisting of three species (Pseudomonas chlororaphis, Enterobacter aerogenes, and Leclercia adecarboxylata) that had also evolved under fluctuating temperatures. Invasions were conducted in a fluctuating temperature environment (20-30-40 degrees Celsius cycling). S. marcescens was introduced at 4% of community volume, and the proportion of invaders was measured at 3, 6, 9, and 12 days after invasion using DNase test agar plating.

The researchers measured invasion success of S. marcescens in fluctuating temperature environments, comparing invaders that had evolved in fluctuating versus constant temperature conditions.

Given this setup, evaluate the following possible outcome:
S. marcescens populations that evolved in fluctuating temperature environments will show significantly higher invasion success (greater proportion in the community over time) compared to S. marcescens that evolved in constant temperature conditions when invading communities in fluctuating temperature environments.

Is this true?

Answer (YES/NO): NO